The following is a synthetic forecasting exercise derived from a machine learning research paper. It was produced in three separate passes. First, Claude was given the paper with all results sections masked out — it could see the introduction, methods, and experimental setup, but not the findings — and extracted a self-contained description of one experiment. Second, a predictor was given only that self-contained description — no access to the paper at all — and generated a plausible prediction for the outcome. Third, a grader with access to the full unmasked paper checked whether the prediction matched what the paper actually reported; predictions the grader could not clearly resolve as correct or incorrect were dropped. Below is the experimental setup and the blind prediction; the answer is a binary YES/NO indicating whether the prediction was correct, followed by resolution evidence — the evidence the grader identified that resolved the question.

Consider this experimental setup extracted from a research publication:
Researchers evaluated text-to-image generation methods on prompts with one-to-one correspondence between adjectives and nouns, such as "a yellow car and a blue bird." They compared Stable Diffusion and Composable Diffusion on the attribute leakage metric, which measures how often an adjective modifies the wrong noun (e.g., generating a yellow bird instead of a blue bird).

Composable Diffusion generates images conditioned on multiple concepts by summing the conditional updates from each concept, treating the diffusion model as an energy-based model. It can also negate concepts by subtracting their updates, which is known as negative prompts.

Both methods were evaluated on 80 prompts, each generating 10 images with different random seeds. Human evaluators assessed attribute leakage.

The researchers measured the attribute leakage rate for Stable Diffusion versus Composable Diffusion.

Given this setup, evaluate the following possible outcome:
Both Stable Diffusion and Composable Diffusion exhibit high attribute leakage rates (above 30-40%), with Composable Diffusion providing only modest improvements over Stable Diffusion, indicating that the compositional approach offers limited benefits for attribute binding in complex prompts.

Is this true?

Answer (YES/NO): NO